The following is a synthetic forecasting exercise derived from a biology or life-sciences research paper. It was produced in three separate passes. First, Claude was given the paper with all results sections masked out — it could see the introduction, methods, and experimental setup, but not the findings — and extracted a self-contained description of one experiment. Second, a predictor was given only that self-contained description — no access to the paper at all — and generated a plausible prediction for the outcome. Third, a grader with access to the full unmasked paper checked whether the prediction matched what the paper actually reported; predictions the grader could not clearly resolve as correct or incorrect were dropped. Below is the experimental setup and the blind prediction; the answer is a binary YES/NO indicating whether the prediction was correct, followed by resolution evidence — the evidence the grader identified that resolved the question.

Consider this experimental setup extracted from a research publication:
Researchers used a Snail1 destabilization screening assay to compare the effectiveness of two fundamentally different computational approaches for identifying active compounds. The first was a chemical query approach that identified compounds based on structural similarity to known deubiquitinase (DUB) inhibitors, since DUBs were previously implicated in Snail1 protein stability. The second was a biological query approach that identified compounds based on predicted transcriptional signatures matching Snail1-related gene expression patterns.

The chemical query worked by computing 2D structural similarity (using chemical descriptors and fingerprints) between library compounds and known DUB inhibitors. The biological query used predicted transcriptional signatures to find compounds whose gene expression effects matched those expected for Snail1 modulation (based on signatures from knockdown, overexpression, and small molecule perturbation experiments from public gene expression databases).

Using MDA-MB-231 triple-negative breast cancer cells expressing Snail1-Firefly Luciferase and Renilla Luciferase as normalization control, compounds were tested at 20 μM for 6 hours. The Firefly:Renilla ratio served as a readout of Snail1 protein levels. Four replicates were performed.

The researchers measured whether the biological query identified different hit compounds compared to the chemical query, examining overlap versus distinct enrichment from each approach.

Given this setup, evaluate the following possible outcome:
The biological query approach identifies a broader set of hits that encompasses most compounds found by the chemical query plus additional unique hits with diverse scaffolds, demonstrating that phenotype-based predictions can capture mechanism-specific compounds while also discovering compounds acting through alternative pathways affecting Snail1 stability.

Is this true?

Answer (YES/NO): NO